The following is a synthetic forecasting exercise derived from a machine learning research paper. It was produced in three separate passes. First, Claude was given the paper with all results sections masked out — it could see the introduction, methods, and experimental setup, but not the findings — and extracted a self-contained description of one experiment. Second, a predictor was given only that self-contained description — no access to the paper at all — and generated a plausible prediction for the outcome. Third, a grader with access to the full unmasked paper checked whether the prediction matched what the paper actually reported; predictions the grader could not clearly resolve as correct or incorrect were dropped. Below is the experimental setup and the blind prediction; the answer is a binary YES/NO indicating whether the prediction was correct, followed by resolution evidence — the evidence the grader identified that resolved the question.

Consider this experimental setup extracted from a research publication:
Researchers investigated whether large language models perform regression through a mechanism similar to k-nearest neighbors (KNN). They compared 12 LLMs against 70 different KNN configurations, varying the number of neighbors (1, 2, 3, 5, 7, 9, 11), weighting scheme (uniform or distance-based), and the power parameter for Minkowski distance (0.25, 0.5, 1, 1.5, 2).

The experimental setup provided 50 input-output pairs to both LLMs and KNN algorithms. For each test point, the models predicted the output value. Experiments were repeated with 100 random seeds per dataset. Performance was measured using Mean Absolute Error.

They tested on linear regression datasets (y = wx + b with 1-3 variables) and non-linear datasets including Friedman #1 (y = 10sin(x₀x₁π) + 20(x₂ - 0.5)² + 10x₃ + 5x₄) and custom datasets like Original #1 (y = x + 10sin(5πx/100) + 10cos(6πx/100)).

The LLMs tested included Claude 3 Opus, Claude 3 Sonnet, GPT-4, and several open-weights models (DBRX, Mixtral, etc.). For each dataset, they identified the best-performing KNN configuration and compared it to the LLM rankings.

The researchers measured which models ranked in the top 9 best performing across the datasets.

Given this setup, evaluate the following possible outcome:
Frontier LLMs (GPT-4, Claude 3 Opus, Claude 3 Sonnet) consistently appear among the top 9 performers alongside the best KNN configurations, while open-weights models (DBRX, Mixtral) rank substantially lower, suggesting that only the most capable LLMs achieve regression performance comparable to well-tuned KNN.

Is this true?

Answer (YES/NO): NO